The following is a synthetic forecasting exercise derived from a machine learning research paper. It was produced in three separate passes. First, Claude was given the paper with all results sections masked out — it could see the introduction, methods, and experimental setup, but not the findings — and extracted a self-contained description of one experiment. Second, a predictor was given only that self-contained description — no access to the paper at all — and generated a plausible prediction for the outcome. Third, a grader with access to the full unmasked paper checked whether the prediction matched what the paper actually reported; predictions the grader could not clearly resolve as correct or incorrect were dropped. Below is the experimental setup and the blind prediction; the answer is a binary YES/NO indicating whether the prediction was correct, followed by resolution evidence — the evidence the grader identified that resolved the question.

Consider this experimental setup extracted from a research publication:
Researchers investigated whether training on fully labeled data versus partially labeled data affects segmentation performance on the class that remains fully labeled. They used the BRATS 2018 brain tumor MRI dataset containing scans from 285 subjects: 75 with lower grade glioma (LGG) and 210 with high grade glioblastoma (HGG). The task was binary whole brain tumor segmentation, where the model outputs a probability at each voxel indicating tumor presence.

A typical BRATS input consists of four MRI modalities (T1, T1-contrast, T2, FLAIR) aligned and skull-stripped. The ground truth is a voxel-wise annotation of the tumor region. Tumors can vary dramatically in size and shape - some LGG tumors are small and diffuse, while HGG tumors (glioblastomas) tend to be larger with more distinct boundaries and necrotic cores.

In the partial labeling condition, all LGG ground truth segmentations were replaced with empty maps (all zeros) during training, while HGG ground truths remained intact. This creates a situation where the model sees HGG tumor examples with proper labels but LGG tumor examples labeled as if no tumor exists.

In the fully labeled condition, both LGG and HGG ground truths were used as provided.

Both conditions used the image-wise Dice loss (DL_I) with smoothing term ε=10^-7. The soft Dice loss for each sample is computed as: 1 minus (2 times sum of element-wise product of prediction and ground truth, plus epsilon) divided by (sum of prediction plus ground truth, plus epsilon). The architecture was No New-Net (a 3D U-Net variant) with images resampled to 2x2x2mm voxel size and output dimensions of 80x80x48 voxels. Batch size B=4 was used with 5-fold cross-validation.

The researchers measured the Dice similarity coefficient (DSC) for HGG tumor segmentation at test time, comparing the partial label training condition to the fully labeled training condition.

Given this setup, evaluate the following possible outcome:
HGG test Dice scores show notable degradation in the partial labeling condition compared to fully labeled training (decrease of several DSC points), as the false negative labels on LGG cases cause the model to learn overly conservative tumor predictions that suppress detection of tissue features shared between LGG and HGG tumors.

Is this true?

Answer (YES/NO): NO